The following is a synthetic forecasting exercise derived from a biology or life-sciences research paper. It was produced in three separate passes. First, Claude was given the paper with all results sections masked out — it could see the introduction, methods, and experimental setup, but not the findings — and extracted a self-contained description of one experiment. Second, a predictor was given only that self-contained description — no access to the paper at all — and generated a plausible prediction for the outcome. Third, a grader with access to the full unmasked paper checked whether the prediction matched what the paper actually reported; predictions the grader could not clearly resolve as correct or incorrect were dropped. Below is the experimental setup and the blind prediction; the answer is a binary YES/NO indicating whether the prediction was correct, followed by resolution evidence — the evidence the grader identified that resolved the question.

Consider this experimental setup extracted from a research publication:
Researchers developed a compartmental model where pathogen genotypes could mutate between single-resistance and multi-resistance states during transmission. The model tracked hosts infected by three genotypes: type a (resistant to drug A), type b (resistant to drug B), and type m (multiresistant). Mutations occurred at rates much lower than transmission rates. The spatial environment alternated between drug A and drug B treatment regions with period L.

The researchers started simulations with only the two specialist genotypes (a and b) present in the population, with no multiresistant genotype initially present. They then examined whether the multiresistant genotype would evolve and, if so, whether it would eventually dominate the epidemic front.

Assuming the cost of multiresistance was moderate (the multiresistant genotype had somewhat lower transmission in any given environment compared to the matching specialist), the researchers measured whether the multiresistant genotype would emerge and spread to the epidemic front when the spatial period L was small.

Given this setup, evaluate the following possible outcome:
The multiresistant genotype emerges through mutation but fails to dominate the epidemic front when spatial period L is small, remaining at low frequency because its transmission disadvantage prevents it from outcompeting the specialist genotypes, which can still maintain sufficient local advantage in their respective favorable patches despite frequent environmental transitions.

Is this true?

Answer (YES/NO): NO